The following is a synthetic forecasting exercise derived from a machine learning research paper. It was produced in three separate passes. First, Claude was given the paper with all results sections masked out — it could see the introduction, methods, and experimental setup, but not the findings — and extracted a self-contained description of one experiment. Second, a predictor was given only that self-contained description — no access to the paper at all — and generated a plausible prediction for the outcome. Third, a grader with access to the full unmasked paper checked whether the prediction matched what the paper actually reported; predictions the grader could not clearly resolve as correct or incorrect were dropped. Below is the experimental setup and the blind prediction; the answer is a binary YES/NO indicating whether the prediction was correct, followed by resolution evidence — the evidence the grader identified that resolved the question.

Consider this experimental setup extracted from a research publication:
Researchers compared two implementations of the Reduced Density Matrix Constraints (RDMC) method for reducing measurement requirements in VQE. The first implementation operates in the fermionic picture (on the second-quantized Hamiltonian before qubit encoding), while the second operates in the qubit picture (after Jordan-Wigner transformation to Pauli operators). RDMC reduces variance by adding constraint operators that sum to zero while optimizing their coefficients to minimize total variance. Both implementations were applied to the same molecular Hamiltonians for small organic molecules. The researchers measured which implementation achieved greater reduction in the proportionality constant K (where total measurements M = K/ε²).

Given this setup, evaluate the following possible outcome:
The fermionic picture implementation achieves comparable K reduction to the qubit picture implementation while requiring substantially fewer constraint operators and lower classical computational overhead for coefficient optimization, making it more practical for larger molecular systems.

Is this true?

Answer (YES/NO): NO